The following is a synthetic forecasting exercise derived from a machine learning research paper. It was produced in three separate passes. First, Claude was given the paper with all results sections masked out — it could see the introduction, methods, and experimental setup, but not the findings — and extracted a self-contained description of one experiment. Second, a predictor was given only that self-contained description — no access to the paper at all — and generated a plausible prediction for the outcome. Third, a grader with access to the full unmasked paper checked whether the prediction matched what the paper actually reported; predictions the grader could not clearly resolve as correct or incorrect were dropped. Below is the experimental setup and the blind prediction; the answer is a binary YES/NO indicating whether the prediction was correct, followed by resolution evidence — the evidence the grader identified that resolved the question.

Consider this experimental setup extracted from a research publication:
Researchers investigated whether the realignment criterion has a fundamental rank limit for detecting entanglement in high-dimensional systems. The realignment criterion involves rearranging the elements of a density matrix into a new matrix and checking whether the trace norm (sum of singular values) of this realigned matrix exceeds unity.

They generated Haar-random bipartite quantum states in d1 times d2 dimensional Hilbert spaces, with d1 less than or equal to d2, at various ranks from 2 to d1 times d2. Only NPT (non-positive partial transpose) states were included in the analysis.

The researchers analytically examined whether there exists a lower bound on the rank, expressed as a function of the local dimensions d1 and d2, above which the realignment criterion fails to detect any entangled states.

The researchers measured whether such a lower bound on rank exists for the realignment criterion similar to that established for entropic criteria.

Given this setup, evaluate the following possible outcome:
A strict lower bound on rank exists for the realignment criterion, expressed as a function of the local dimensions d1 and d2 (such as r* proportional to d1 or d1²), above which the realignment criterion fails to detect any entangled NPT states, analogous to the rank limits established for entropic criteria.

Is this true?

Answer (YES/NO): YES